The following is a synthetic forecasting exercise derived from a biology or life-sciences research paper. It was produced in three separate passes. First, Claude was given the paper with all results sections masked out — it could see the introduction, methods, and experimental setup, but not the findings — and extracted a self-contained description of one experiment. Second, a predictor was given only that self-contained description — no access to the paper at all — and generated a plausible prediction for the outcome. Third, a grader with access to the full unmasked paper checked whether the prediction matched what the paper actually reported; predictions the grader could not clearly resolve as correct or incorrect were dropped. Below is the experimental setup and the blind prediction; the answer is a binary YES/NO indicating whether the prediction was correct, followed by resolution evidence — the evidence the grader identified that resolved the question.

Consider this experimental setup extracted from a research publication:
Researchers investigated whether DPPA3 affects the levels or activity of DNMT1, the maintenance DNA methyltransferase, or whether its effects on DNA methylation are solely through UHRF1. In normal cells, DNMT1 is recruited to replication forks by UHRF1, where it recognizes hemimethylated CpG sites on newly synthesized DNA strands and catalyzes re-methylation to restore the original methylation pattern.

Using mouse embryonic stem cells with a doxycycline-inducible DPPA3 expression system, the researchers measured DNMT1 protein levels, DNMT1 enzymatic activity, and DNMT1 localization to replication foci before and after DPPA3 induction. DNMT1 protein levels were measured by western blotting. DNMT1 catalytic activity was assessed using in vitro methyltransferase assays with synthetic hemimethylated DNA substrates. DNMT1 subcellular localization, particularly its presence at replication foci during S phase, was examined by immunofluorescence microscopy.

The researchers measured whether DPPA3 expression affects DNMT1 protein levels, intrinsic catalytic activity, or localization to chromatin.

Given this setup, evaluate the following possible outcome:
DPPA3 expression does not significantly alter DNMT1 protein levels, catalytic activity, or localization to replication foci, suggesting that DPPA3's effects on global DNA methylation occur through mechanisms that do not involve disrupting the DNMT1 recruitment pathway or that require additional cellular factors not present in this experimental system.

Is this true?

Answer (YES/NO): NO